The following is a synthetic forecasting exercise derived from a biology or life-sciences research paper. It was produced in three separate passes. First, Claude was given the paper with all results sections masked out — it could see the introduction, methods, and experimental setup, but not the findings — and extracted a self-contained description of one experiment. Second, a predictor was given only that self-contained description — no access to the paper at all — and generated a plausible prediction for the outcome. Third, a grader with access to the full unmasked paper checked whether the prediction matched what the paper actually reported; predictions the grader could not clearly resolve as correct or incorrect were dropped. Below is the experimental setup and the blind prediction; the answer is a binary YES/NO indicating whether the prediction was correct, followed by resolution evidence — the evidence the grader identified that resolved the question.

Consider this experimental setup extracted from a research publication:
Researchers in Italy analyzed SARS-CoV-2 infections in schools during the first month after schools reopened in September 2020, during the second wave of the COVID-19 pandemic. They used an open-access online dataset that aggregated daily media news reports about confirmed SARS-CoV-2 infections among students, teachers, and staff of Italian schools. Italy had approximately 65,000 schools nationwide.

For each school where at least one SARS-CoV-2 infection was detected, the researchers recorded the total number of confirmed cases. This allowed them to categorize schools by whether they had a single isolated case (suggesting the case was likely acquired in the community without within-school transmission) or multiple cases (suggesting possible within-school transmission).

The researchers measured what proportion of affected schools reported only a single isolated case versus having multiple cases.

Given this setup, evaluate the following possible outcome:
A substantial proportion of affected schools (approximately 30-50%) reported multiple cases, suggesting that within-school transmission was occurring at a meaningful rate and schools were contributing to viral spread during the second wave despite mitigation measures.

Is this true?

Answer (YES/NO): NO